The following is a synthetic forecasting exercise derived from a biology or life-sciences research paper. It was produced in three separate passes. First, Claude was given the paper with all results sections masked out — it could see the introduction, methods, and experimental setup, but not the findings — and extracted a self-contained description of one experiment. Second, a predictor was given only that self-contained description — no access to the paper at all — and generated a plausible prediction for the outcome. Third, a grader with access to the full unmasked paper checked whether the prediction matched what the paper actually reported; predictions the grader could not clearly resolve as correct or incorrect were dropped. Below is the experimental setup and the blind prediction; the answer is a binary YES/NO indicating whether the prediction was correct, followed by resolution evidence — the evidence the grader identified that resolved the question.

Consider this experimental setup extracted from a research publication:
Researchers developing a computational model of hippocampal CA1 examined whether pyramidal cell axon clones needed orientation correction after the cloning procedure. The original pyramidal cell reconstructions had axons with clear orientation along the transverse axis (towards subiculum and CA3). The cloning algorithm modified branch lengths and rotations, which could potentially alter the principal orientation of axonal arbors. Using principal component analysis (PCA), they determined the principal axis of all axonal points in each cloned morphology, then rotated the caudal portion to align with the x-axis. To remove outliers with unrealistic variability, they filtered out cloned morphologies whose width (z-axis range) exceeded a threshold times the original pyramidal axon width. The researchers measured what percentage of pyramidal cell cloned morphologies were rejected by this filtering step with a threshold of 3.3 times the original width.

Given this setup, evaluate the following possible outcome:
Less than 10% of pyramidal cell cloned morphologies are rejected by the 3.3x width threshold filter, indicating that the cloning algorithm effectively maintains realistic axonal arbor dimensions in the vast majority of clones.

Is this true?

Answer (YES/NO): NO